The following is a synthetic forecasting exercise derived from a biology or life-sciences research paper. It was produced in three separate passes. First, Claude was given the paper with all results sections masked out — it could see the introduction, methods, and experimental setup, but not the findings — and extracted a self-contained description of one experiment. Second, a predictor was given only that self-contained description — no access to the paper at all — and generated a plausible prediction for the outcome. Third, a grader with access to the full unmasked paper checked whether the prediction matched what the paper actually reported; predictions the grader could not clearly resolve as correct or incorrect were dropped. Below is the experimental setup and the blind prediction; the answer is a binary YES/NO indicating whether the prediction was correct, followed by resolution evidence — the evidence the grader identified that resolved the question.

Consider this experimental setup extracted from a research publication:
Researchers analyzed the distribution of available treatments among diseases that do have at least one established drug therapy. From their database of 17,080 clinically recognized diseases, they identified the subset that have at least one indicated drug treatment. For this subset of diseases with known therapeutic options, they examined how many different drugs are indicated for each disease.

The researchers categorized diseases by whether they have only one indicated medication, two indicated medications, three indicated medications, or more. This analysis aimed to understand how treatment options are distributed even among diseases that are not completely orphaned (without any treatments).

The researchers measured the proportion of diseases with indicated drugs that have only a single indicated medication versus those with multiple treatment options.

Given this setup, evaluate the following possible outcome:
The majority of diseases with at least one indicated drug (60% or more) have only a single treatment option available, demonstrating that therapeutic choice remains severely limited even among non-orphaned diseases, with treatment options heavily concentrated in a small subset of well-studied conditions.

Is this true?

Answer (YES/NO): NO